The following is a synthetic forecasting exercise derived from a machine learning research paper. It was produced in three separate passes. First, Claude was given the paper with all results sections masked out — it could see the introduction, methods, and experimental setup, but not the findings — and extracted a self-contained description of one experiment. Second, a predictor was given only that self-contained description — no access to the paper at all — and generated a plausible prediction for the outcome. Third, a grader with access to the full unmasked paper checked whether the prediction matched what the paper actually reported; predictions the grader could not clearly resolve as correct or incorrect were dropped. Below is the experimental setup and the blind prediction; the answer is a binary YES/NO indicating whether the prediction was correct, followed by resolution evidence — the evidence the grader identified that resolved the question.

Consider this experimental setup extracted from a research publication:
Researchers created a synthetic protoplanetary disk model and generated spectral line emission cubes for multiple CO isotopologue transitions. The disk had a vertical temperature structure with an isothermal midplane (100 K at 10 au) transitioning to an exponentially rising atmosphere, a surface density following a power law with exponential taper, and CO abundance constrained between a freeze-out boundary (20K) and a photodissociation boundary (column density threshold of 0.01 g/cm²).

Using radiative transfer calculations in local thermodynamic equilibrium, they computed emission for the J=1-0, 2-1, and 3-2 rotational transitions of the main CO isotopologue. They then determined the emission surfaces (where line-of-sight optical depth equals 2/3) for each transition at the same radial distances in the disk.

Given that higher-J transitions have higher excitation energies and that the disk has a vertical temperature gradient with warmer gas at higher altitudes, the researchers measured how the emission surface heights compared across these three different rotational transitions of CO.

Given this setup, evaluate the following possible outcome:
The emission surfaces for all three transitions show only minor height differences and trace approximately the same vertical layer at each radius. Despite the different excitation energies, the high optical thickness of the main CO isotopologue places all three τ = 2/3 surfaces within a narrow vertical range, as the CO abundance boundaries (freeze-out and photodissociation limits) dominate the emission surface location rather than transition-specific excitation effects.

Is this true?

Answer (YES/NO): YES